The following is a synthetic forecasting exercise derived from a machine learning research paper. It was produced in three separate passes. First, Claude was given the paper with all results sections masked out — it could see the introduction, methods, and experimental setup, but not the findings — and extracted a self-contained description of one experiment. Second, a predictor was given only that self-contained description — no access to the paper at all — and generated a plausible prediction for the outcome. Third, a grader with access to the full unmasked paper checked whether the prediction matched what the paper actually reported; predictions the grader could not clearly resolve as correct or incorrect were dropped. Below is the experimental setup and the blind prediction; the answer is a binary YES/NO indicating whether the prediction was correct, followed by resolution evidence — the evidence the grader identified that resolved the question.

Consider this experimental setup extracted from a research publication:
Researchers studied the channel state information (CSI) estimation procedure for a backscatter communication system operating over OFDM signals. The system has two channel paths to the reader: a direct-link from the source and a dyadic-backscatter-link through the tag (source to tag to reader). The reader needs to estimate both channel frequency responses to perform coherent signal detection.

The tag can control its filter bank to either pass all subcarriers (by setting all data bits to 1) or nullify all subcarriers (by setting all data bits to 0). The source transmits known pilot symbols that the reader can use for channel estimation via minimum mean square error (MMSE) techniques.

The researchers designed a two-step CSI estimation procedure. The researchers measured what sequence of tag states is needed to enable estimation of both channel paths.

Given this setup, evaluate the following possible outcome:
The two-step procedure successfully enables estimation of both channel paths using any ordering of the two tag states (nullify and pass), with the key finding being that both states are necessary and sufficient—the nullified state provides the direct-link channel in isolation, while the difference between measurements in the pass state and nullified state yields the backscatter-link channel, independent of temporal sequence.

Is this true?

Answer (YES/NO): NO